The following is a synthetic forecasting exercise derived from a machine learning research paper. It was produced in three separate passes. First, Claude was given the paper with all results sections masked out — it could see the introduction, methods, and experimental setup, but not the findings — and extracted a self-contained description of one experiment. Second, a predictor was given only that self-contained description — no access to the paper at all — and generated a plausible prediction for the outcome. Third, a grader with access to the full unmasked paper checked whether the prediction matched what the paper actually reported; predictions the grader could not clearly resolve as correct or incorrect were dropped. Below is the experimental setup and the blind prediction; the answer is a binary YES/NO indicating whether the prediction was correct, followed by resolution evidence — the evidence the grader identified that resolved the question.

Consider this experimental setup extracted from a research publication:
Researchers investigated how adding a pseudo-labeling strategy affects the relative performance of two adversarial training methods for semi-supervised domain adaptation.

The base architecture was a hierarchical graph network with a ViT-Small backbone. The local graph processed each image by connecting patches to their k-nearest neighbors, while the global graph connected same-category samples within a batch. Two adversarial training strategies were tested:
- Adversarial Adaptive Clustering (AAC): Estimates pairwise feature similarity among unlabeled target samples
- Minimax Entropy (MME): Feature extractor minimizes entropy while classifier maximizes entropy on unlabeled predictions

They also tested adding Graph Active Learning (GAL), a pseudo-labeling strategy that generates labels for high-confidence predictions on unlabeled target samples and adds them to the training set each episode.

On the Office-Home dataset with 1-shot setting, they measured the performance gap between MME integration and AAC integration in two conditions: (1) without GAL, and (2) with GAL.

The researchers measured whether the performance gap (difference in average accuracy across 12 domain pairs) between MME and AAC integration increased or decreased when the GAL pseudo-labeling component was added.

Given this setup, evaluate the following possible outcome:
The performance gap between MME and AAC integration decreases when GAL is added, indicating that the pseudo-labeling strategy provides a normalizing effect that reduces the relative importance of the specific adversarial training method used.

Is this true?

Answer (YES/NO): YES